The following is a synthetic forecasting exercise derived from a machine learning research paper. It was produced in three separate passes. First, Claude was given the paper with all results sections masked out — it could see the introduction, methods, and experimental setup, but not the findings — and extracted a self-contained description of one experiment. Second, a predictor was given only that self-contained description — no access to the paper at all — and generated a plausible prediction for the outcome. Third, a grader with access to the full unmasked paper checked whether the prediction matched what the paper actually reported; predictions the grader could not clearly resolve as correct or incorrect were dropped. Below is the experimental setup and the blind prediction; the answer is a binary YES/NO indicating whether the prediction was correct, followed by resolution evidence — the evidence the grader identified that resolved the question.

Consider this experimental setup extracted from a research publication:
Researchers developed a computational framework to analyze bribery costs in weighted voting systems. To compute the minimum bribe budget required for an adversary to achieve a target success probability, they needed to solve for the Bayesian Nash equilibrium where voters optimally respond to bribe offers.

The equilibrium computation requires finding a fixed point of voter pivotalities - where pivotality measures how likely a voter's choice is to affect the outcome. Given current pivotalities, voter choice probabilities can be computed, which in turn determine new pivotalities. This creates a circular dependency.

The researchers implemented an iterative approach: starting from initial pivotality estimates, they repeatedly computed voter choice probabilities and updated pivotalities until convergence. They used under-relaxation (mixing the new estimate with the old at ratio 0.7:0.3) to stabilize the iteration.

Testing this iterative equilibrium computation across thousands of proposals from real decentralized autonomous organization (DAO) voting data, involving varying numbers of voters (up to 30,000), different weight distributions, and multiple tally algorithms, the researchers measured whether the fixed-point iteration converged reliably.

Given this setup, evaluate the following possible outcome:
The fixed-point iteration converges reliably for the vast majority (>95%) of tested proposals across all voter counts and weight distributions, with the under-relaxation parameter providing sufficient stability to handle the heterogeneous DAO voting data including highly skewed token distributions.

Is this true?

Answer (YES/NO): YES